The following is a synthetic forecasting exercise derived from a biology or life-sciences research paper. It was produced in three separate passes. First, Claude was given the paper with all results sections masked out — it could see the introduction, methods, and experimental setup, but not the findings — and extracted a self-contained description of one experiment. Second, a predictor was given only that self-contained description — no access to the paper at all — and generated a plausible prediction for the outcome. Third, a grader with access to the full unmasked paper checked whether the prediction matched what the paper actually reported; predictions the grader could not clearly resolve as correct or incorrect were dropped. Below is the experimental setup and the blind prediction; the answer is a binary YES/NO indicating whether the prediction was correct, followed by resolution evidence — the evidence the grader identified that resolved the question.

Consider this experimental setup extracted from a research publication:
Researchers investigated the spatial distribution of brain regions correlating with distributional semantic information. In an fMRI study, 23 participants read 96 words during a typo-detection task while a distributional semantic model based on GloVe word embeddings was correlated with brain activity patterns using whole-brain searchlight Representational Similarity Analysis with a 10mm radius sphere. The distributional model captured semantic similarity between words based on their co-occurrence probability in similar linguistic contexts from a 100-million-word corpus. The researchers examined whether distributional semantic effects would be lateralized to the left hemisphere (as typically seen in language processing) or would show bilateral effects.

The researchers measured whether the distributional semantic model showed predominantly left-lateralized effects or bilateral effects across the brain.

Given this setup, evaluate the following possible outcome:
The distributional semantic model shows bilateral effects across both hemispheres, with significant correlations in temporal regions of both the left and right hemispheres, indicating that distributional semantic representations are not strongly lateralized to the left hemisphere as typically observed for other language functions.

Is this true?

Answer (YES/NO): NO